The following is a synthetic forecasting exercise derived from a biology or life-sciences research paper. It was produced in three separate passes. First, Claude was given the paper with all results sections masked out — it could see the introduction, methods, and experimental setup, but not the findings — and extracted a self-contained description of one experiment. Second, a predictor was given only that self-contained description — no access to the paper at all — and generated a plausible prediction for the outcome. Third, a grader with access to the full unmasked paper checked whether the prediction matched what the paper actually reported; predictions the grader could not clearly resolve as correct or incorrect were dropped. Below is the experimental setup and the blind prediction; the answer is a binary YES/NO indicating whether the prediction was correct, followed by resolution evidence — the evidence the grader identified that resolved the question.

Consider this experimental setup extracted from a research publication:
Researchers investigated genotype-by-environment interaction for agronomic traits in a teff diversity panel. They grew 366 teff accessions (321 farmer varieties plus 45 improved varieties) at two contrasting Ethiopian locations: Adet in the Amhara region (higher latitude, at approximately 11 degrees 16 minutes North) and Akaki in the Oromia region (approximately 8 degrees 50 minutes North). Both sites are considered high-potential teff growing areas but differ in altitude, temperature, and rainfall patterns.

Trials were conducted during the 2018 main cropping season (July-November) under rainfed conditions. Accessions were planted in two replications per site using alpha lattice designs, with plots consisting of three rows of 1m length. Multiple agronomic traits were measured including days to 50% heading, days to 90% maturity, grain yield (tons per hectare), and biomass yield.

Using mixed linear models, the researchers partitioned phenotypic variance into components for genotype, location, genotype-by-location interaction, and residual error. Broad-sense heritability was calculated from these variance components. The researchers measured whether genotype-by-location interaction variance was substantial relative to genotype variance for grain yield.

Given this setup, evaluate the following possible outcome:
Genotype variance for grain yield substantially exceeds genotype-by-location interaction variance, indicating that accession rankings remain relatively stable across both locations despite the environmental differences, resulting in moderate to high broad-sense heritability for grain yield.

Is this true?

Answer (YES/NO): NO